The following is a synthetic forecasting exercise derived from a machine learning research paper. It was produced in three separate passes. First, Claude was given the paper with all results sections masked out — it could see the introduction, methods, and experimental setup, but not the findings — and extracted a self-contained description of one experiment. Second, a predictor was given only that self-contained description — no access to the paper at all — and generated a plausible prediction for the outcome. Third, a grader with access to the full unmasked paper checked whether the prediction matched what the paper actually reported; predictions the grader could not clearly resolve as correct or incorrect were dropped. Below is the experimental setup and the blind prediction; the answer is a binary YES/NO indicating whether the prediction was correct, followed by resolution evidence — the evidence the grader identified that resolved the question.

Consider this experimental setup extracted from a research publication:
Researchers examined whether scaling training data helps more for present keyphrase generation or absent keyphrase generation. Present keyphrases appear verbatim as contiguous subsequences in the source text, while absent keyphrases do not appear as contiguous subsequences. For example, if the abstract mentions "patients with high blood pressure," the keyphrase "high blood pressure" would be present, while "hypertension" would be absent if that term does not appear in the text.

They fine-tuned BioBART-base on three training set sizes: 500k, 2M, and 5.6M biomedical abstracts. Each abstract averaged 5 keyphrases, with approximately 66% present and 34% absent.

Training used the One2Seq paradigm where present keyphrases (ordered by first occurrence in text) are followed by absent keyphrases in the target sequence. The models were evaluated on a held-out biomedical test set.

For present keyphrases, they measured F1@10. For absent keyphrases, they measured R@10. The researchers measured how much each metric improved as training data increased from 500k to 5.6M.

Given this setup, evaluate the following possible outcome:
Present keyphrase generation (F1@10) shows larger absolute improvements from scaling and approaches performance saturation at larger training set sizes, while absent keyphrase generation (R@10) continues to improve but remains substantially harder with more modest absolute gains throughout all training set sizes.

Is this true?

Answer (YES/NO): NO